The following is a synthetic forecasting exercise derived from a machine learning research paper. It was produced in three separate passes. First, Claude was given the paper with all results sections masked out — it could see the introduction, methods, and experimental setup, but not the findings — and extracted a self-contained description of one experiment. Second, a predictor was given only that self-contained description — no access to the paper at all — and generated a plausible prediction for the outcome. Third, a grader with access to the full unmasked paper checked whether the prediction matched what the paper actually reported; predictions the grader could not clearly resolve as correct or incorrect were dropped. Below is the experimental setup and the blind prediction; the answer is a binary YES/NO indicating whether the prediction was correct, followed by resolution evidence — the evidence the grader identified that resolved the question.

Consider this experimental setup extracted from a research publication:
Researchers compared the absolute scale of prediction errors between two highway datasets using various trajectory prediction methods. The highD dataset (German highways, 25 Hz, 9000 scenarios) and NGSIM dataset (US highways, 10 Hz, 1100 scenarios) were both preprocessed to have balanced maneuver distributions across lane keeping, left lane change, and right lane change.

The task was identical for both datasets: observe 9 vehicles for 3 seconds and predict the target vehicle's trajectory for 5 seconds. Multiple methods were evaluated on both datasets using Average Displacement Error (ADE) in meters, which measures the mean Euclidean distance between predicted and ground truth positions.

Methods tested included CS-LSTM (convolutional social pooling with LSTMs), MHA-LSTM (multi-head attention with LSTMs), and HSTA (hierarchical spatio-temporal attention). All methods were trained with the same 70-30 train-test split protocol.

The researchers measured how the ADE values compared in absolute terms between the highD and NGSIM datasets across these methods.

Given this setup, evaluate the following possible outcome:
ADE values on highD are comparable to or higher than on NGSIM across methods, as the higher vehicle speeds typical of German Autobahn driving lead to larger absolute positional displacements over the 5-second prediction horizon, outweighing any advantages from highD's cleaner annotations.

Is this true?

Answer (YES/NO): NO